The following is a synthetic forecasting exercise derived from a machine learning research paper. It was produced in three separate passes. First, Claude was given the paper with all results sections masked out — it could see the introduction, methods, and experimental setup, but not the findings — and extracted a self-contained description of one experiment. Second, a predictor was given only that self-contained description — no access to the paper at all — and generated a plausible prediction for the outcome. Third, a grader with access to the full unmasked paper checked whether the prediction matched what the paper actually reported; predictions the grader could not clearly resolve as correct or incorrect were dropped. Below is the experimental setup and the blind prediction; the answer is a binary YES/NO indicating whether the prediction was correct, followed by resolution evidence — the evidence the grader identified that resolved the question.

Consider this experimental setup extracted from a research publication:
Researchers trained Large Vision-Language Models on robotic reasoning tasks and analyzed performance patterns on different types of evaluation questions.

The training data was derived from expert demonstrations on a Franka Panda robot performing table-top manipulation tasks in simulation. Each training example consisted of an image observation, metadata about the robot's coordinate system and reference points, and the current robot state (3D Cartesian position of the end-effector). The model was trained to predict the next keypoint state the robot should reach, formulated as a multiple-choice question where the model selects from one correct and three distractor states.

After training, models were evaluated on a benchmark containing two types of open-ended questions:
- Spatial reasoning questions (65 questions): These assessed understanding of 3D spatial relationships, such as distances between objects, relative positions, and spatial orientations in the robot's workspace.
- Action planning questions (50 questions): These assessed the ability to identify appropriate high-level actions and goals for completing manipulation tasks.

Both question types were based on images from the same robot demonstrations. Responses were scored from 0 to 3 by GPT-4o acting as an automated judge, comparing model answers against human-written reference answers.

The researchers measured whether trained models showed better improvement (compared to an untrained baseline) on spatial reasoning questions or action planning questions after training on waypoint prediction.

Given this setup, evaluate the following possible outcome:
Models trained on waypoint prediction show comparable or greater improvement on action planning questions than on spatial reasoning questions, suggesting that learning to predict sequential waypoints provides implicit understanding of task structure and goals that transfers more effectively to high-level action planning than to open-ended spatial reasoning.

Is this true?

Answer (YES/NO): NO